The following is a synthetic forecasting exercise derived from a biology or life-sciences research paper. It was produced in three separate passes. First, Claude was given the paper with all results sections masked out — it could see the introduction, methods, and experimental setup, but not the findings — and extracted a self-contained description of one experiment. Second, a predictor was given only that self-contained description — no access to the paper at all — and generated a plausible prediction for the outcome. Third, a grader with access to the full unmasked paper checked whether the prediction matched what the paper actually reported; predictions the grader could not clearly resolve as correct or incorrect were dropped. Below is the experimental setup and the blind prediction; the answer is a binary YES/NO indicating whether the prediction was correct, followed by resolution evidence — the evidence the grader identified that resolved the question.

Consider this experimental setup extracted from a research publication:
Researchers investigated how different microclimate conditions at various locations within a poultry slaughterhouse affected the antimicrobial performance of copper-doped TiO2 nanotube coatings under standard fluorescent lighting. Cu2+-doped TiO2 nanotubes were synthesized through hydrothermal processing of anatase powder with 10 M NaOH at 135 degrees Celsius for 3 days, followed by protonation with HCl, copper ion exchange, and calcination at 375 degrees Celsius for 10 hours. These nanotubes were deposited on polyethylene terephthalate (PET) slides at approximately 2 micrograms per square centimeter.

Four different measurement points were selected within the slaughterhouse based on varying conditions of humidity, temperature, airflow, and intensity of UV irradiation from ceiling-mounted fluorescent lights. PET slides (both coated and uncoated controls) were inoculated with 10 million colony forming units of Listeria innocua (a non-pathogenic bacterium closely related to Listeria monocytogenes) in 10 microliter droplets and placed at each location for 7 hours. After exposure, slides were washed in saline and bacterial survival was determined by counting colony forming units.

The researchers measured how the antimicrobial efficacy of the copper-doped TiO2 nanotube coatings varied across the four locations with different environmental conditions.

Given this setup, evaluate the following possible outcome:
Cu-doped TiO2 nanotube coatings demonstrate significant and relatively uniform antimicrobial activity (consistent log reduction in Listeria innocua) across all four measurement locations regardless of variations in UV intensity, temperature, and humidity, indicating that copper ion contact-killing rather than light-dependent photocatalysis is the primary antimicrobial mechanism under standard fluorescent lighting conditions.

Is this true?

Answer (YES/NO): NO